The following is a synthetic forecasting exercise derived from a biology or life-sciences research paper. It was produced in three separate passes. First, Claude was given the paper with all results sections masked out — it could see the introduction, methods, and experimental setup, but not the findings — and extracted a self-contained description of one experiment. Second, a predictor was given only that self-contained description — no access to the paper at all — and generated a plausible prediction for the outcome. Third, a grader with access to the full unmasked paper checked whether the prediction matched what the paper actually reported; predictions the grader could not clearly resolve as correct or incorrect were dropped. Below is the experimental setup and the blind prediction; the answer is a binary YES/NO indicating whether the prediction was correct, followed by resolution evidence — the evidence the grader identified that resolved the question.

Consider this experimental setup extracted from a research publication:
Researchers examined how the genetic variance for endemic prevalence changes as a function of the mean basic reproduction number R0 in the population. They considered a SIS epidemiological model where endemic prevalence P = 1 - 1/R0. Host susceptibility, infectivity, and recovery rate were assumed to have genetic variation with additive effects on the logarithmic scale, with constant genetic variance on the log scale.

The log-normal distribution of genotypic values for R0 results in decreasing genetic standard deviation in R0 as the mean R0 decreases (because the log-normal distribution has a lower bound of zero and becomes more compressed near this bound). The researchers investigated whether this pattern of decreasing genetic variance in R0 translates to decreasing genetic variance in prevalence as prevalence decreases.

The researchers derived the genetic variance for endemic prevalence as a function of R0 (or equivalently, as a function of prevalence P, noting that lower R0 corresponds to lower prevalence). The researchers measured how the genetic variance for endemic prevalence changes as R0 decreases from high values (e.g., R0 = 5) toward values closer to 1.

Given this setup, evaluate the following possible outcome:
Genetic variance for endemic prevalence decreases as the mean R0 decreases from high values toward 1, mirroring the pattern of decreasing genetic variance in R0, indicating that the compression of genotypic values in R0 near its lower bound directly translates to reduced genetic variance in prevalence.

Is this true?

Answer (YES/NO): NO